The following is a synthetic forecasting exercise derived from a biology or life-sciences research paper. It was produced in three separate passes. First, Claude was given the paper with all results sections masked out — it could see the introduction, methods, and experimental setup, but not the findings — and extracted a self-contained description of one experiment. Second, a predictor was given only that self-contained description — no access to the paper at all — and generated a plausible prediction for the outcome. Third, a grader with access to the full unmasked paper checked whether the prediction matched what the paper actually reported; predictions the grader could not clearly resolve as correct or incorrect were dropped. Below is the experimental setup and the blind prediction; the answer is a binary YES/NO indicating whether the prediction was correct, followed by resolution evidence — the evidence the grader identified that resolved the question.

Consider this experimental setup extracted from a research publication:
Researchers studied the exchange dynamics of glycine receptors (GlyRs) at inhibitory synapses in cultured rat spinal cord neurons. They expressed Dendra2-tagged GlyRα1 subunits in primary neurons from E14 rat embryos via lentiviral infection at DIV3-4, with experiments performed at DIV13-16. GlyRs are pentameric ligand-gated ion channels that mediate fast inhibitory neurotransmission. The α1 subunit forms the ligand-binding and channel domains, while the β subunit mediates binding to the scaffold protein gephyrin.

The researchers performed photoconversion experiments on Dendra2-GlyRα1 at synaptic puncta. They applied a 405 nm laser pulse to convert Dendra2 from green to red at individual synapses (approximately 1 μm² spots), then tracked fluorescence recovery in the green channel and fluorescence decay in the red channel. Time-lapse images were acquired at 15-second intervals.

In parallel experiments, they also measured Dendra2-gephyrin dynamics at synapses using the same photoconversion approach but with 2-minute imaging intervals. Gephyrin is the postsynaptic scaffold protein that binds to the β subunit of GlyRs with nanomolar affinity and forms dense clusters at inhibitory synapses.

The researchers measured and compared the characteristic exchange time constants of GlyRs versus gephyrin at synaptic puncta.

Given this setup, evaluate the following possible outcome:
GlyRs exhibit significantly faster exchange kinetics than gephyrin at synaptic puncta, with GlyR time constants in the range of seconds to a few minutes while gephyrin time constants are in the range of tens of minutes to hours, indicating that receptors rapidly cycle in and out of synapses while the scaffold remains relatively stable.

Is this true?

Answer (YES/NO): NO